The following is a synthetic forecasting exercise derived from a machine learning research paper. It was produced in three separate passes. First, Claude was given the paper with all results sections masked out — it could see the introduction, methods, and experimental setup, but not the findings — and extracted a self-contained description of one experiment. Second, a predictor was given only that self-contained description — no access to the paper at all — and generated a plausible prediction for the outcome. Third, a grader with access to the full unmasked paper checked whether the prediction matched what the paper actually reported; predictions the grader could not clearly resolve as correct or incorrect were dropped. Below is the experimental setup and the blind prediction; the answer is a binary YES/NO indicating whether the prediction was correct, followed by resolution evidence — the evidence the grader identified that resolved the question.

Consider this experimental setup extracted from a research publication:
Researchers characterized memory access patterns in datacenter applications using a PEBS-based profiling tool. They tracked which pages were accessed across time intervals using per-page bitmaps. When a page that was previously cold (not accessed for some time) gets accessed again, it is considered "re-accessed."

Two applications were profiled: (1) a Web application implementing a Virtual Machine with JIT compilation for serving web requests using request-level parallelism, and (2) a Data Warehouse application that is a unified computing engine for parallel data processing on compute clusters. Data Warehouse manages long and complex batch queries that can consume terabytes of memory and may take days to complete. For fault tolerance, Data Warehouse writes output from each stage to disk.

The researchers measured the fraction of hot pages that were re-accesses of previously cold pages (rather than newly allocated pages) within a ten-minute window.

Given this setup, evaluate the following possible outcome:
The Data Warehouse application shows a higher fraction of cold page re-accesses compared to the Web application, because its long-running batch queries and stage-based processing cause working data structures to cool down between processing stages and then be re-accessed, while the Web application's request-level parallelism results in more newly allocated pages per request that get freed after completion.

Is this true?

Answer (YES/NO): NO